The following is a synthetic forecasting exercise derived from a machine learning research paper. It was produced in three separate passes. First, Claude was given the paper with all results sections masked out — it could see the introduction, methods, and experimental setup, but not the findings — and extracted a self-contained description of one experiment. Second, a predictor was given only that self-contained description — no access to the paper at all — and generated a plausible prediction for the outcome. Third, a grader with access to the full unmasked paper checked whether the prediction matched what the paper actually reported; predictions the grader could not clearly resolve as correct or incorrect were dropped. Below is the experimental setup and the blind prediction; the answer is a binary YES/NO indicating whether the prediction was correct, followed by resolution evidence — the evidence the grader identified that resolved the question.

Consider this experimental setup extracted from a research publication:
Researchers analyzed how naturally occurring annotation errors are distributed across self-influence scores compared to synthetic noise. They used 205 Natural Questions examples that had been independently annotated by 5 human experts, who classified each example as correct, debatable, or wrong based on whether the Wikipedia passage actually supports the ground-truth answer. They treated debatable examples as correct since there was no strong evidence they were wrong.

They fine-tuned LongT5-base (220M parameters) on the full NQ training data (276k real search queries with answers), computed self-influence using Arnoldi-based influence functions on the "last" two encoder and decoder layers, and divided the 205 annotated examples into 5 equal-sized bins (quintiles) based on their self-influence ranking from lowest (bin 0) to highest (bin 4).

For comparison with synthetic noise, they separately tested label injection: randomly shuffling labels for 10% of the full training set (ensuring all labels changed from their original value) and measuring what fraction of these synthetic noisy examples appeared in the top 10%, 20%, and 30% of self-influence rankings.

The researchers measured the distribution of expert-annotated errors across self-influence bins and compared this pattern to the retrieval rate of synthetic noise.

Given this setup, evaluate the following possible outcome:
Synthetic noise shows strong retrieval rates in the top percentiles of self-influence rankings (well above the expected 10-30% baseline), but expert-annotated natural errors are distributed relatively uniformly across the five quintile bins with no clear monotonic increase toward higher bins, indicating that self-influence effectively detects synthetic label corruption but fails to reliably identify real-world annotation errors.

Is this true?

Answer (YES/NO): NO